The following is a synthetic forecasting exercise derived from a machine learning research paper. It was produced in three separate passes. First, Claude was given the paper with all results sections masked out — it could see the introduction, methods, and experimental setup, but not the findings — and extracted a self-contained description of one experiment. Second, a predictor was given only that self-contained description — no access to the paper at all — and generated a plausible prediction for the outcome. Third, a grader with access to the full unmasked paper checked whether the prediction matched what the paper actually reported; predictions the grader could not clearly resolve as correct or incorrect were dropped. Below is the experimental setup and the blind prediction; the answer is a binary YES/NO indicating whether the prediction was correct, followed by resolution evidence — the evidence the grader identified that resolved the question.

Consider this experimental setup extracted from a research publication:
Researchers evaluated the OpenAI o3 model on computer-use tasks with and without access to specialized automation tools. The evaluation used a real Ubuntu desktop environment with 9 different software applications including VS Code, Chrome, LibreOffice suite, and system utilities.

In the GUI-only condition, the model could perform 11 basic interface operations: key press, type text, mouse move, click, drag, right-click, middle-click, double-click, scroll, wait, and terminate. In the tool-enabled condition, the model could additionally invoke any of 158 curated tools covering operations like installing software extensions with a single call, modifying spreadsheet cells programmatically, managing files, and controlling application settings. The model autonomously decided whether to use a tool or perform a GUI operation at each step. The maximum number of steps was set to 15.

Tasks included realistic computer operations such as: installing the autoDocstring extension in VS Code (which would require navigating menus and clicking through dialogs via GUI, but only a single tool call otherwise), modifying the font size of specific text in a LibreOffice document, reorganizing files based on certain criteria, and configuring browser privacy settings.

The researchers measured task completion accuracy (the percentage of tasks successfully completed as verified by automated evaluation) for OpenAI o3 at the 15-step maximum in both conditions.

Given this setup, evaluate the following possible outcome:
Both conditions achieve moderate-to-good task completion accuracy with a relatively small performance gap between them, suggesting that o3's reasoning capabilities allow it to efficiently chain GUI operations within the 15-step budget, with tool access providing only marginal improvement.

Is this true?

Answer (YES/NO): NO